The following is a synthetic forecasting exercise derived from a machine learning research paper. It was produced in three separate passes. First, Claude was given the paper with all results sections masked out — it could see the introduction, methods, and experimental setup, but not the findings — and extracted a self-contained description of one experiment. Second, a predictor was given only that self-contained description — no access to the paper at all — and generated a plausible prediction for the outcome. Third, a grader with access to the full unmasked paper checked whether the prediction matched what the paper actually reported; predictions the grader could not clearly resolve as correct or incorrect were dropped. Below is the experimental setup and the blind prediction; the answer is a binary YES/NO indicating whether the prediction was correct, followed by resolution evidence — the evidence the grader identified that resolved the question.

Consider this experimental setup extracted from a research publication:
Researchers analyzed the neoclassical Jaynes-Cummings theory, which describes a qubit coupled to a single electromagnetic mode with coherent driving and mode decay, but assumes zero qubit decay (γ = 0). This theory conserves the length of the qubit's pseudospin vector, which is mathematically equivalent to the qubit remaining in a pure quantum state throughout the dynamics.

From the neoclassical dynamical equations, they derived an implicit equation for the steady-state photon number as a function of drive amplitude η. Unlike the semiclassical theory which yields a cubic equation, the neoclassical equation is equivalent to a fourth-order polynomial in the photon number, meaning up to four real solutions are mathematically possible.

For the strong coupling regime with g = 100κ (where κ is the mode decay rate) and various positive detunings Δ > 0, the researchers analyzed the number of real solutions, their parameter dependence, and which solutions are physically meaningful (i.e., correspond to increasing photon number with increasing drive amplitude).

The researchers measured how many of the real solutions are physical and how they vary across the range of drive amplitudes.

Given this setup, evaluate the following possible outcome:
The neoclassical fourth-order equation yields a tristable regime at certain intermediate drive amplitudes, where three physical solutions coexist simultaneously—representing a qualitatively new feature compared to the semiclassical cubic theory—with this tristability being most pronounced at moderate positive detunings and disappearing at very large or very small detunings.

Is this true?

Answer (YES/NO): NO